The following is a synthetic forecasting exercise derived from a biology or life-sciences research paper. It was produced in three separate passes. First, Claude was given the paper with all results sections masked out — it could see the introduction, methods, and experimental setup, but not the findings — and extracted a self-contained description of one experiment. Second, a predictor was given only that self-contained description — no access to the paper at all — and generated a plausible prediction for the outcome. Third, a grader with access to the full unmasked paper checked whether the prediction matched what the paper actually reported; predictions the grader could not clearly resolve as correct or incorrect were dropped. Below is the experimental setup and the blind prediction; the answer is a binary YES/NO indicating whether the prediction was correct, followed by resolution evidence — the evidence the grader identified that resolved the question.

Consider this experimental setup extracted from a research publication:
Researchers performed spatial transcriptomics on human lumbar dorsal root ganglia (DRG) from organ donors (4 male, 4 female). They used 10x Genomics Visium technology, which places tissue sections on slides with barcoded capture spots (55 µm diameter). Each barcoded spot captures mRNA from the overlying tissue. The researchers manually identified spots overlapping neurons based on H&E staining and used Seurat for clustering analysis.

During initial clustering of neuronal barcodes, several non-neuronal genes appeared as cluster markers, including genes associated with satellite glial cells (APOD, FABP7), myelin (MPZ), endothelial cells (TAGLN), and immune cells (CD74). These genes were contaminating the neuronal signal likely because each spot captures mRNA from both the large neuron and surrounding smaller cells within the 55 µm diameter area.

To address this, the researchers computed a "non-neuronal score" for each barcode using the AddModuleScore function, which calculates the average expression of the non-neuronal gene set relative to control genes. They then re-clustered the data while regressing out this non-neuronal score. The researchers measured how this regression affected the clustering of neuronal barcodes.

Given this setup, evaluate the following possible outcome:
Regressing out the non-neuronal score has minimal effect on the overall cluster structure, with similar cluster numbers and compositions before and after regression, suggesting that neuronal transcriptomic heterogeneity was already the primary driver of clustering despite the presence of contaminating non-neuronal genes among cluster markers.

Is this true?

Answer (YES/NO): NO